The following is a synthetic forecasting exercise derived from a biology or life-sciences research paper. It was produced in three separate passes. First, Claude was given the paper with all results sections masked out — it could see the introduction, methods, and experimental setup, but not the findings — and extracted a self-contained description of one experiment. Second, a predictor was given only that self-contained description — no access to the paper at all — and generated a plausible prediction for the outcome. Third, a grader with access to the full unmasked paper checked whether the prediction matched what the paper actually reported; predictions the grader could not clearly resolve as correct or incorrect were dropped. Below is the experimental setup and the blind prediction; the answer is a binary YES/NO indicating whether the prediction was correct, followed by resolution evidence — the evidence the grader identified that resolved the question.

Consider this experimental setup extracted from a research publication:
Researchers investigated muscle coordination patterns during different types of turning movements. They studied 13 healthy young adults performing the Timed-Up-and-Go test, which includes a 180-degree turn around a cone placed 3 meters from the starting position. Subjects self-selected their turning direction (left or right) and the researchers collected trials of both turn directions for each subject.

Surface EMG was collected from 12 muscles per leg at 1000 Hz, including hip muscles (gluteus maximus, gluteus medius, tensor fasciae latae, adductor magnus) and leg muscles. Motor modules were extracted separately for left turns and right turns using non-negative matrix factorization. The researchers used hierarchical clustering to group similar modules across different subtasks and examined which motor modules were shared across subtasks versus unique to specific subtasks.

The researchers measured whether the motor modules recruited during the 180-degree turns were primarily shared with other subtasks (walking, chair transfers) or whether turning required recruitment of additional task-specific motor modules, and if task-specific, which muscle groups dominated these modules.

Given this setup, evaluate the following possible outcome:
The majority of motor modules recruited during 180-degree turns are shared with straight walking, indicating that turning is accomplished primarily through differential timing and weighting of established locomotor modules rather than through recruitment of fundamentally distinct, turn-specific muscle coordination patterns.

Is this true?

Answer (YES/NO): NO